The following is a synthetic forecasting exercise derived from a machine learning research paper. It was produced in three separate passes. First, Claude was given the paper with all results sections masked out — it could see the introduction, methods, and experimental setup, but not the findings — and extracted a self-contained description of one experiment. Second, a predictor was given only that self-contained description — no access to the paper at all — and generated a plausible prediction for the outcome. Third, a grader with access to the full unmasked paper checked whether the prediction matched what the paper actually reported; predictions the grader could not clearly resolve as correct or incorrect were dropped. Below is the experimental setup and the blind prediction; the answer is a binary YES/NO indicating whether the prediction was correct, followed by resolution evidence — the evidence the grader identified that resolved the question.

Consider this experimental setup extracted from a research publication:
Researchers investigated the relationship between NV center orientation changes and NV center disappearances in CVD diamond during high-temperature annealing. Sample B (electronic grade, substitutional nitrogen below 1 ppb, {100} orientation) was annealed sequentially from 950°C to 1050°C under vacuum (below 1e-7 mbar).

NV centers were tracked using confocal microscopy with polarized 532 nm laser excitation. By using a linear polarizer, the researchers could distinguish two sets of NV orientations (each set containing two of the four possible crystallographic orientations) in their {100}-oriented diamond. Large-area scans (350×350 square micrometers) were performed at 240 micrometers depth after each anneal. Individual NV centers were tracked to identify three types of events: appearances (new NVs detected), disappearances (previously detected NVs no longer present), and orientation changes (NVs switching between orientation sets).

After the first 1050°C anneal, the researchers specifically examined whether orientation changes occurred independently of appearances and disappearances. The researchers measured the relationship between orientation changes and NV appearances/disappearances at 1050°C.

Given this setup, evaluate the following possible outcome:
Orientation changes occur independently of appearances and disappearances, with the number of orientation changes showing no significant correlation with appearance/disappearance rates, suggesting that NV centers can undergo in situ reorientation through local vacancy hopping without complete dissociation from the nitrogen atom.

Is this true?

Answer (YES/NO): YES